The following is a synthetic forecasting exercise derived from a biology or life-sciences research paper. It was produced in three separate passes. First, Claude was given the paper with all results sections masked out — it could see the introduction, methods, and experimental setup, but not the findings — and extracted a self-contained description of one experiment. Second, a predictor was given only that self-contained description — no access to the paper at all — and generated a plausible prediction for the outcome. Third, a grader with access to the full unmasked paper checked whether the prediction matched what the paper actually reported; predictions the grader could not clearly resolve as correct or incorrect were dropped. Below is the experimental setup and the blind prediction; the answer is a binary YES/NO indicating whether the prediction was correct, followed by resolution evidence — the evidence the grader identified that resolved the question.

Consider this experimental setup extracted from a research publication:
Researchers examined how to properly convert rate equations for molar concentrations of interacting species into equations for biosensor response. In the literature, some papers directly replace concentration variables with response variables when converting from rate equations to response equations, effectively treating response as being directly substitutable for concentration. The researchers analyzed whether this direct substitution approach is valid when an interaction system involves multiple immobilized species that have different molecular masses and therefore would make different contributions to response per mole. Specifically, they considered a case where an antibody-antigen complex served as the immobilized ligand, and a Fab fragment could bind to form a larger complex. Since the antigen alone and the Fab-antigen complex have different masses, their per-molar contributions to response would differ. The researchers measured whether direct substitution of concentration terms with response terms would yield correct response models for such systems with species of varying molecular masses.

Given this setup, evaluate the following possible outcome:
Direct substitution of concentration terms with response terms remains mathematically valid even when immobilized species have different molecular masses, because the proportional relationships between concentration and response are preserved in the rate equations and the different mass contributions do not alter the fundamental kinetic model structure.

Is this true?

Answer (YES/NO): NO